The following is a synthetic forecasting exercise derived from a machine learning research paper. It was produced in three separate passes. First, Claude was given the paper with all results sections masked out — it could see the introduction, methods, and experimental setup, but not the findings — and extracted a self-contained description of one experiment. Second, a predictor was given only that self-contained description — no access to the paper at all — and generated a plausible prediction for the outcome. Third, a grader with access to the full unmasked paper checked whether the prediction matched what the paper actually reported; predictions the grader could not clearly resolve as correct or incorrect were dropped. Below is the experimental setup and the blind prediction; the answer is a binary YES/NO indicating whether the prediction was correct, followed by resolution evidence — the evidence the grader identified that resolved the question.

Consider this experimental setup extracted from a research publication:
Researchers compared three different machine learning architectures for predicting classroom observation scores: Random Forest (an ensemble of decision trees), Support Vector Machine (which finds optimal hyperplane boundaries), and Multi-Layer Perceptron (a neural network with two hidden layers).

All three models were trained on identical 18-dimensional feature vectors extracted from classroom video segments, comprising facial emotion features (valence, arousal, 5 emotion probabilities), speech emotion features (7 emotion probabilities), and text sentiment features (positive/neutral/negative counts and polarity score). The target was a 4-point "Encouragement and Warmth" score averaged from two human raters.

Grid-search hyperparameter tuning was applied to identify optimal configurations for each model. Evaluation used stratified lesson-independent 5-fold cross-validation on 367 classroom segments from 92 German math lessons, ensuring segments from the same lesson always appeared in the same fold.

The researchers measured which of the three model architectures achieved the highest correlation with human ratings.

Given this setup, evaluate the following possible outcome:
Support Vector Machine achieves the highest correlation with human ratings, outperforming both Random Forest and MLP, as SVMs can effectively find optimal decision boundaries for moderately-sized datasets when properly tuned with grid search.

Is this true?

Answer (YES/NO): NO